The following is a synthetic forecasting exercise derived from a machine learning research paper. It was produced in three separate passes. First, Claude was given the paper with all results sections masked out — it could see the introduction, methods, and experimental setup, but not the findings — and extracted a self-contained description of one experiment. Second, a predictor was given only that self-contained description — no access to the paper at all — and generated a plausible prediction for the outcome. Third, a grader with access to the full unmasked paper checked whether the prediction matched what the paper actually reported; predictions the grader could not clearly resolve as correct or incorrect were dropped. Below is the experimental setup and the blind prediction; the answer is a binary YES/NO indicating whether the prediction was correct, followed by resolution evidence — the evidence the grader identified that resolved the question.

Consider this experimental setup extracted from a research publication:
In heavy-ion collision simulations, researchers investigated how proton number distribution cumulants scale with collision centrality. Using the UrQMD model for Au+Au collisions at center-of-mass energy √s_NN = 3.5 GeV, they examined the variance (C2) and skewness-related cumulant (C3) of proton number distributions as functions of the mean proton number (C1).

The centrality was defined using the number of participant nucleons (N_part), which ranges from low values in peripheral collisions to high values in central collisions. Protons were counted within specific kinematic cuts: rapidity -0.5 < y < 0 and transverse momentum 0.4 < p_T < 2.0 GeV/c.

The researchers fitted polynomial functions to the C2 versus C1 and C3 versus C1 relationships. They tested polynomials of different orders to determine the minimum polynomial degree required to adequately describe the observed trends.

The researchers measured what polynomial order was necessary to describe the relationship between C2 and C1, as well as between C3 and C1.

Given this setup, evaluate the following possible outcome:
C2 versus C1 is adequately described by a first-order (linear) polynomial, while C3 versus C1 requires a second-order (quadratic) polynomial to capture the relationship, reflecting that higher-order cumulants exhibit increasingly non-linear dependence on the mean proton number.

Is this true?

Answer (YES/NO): NO